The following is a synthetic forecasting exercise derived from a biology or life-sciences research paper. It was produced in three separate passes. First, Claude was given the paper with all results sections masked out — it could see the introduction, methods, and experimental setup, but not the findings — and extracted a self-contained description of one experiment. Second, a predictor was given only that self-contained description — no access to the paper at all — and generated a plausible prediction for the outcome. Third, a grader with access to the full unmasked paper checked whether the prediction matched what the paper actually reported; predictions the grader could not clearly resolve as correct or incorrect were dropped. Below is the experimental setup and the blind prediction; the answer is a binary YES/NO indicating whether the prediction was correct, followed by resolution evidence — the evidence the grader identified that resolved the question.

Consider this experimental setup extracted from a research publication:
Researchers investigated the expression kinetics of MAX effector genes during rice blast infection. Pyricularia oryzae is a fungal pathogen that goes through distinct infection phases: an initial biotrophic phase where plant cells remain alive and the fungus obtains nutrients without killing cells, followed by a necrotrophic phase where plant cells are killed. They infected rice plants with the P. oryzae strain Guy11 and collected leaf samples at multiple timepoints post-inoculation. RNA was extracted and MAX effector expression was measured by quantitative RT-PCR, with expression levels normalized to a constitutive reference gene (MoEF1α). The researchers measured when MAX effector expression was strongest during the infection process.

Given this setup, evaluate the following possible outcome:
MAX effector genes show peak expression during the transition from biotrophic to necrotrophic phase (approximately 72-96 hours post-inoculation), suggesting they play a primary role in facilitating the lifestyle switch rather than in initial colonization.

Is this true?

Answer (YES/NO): NO